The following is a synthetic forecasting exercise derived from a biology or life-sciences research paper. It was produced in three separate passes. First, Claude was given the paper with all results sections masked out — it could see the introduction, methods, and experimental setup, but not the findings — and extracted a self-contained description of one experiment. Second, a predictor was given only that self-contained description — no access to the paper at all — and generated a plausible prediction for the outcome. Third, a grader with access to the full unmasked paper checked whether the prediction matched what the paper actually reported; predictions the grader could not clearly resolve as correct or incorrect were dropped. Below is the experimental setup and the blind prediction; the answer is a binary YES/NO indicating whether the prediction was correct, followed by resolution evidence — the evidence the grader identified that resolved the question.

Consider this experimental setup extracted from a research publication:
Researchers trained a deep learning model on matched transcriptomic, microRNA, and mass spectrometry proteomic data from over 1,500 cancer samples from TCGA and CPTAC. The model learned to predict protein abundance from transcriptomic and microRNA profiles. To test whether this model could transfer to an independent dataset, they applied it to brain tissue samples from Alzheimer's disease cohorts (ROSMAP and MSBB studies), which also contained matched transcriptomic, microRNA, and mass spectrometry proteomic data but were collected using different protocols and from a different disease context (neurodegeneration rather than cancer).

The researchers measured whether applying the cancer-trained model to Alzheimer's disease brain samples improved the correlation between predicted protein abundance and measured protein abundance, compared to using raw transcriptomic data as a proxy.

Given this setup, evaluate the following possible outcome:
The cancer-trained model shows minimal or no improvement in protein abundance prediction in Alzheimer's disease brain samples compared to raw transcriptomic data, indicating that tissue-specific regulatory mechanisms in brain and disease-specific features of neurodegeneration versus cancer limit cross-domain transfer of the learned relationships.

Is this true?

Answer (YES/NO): YES